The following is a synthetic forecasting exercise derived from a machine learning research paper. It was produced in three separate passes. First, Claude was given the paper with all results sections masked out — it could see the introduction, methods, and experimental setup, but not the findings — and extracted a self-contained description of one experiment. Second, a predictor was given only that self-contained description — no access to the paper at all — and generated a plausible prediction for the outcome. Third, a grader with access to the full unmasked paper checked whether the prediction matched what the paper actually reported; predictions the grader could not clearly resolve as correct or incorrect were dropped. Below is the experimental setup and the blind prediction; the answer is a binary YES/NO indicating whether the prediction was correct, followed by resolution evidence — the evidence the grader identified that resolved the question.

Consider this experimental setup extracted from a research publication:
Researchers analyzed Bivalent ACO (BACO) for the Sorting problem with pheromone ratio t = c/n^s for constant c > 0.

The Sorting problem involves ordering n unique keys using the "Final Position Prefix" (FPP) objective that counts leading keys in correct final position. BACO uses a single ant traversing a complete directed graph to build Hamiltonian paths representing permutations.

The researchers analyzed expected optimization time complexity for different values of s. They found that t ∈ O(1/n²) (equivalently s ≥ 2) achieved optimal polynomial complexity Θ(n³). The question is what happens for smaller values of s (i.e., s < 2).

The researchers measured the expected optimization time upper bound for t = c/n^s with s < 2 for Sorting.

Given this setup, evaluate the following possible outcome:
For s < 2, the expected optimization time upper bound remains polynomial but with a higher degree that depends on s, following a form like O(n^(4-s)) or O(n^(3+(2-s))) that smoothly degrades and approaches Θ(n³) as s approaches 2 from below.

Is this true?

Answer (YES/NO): NO